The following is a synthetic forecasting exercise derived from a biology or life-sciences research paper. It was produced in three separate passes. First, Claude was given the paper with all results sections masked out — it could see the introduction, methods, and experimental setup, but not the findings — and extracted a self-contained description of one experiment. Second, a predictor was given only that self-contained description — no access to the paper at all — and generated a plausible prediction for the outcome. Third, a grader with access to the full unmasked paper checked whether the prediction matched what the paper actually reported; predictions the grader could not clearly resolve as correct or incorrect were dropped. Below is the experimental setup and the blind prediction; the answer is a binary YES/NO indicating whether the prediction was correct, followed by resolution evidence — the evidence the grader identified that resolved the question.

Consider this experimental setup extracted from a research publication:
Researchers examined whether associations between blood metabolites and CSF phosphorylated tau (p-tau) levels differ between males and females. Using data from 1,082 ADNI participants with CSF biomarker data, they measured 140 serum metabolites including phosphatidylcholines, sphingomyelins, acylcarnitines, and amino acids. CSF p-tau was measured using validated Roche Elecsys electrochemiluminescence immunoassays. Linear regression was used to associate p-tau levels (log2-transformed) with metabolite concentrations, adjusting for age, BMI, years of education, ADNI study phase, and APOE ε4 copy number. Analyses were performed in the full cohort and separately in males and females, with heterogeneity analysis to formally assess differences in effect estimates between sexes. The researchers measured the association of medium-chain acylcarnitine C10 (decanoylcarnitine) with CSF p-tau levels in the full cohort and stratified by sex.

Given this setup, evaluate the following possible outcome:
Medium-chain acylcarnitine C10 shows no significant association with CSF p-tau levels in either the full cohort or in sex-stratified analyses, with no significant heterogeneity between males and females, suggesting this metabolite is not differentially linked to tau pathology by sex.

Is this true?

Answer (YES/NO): NO